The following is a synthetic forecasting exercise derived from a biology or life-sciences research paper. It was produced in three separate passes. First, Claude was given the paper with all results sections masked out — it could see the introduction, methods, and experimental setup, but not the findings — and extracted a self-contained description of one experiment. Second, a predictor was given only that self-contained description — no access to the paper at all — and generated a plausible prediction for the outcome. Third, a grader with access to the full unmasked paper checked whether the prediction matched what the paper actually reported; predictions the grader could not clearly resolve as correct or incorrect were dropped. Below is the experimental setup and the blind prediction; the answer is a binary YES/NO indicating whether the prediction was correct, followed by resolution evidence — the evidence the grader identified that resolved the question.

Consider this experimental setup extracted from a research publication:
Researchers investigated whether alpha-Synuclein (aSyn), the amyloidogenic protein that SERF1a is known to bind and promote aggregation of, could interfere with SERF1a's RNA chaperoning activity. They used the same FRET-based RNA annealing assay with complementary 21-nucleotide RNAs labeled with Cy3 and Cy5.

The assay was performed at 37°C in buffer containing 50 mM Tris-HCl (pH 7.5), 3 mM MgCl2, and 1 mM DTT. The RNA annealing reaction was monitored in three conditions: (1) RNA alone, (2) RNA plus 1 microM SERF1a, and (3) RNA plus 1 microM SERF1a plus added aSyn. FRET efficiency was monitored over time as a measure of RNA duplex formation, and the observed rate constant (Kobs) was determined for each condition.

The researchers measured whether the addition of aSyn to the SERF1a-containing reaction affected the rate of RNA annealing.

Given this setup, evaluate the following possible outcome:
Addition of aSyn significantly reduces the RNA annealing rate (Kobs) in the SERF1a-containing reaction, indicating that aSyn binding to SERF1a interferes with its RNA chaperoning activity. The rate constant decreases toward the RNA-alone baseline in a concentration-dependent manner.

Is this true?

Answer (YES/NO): YES